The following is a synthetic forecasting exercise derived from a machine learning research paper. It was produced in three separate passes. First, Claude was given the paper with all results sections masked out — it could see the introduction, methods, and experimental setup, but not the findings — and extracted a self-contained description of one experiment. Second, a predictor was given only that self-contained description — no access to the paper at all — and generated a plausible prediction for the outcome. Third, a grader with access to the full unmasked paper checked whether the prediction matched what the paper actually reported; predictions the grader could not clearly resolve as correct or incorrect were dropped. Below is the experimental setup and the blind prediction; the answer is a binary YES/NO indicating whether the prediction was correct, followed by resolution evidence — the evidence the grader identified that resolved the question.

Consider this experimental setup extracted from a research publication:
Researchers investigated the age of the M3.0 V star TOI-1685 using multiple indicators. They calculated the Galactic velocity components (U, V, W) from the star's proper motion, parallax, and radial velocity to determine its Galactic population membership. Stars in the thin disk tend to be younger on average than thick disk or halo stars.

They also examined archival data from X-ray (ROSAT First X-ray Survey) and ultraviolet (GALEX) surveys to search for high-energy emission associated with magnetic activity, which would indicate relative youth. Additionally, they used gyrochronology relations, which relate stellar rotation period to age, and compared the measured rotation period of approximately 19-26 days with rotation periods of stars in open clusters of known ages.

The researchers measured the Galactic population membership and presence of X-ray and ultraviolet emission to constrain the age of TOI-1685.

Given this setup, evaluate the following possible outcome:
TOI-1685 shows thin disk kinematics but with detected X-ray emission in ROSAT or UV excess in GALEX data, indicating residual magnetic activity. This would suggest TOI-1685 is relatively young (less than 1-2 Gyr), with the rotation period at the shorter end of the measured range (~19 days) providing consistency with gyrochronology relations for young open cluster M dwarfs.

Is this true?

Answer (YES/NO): NO